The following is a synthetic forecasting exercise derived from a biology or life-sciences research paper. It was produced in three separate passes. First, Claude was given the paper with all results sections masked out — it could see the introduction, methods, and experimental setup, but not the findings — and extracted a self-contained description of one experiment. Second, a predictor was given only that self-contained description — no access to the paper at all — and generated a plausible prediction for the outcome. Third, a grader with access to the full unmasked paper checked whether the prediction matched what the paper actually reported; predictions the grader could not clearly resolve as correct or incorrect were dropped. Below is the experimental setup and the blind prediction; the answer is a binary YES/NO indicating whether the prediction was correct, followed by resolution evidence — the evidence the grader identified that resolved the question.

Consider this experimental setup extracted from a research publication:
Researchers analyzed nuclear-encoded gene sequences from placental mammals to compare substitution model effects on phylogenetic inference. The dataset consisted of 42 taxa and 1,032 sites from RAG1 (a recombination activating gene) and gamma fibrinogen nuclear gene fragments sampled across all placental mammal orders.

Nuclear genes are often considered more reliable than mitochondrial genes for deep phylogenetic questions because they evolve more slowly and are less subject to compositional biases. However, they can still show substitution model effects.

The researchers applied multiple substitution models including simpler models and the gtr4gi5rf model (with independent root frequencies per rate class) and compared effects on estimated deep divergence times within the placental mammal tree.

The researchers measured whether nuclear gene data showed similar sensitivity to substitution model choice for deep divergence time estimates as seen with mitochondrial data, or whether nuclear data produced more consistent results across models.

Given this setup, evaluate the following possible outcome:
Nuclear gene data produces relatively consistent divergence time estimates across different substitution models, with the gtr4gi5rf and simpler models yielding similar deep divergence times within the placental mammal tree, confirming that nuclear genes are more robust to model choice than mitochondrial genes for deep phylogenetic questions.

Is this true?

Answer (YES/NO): NO